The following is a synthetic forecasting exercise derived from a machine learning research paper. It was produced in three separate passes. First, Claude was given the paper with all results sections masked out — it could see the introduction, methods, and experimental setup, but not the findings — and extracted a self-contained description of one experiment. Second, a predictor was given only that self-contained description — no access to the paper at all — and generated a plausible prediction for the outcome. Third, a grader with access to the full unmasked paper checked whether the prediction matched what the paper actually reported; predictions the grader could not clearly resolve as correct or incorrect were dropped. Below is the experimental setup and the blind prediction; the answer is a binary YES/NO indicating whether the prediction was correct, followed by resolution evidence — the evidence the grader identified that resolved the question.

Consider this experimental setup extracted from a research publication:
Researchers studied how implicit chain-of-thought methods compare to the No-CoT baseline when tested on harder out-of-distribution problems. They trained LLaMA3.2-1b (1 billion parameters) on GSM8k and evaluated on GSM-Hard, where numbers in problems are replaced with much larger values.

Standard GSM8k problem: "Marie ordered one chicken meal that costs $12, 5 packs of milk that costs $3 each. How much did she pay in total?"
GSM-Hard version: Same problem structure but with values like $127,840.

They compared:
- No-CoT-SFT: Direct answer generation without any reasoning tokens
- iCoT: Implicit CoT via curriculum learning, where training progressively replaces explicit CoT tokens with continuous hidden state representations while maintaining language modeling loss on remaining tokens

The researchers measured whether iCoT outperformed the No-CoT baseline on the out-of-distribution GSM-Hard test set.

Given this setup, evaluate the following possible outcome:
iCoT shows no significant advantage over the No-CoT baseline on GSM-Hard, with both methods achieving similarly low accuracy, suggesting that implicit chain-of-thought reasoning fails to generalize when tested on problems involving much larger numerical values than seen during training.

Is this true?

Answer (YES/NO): NO